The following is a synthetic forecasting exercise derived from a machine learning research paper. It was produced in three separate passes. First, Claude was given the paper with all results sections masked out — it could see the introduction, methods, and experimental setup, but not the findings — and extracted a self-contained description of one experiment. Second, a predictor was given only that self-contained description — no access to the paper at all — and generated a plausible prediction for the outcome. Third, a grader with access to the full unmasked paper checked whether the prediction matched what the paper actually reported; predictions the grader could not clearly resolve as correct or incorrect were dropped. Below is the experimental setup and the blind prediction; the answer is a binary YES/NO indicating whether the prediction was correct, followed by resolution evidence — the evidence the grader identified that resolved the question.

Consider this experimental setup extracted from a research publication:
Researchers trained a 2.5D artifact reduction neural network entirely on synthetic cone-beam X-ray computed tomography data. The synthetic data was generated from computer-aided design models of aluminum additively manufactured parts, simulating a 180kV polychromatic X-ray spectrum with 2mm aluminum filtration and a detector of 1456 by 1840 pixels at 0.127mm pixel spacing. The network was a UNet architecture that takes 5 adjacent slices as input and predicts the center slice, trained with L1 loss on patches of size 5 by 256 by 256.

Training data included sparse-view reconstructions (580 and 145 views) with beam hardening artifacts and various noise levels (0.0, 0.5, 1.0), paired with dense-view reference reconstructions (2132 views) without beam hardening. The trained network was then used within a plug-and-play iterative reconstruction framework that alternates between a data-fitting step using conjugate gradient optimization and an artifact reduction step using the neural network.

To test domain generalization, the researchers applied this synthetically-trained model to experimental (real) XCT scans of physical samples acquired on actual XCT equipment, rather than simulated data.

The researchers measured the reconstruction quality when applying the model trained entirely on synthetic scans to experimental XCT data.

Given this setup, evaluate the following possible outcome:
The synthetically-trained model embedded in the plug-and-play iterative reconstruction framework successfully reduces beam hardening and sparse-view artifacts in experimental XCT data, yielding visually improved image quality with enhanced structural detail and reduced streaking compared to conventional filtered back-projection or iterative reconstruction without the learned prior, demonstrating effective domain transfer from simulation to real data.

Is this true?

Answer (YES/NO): YES